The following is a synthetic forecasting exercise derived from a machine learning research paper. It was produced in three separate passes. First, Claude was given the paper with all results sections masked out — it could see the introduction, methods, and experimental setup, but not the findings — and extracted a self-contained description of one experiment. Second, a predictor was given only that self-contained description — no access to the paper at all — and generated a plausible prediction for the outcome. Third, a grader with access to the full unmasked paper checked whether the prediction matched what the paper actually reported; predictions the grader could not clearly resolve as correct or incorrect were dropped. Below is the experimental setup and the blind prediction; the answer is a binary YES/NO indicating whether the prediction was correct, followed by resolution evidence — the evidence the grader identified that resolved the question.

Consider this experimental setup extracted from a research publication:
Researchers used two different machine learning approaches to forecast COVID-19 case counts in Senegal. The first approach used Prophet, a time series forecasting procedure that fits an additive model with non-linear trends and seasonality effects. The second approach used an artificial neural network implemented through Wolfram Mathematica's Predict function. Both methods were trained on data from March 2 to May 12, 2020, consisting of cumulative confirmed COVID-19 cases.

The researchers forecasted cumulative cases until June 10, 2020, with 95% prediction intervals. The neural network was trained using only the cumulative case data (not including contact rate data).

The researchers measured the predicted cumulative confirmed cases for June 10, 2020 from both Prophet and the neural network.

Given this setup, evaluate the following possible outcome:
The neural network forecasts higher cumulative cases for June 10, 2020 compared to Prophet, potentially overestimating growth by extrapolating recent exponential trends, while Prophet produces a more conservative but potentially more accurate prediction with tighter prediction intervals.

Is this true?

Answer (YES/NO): NO